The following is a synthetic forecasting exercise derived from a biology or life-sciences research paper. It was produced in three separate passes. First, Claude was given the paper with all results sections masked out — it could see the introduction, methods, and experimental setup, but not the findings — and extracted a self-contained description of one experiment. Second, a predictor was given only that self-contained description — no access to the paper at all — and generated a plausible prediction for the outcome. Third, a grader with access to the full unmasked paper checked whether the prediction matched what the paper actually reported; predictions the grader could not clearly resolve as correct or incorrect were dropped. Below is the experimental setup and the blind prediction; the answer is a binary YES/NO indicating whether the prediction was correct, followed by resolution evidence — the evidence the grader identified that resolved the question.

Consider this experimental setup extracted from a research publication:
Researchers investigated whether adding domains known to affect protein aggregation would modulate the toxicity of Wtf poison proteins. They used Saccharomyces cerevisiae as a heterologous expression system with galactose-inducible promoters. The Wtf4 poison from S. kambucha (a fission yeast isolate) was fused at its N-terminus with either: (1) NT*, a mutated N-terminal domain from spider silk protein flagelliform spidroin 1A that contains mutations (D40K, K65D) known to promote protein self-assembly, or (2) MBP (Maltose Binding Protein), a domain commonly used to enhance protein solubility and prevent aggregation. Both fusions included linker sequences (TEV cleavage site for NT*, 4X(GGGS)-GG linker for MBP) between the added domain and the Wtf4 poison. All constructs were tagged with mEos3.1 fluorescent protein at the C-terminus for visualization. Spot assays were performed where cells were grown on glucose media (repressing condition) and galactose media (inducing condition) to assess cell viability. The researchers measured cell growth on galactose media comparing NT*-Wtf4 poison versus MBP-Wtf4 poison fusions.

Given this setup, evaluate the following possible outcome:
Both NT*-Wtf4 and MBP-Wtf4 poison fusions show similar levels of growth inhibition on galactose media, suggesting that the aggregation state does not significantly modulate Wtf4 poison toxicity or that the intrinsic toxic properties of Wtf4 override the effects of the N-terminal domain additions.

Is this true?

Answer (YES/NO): NO